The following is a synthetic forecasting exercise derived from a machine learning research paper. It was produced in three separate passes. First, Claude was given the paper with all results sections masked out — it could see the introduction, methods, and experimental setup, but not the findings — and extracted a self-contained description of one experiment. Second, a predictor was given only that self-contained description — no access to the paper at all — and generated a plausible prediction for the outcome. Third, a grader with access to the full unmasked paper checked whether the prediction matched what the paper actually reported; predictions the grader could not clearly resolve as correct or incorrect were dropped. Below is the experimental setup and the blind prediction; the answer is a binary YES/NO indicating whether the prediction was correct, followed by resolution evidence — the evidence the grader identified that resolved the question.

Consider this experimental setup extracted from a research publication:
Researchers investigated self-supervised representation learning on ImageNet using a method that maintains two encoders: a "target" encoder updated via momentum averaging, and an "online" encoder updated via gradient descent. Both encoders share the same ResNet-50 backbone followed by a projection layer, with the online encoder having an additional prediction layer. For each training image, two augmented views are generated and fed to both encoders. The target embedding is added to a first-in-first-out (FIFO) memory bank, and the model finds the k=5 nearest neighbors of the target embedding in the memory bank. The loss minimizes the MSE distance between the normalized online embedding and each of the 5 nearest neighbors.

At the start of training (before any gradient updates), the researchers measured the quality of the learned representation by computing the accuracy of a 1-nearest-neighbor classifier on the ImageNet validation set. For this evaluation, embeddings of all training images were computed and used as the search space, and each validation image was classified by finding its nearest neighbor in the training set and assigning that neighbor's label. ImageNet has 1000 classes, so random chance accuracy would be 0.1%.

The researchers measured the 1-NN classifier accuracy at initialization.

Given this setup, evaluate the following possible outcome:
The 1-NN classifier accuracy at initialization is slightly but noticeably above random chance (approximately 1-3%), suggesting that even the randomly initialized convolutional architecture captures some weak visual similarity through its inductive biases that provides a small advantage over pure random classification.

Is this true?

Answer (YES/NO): YES